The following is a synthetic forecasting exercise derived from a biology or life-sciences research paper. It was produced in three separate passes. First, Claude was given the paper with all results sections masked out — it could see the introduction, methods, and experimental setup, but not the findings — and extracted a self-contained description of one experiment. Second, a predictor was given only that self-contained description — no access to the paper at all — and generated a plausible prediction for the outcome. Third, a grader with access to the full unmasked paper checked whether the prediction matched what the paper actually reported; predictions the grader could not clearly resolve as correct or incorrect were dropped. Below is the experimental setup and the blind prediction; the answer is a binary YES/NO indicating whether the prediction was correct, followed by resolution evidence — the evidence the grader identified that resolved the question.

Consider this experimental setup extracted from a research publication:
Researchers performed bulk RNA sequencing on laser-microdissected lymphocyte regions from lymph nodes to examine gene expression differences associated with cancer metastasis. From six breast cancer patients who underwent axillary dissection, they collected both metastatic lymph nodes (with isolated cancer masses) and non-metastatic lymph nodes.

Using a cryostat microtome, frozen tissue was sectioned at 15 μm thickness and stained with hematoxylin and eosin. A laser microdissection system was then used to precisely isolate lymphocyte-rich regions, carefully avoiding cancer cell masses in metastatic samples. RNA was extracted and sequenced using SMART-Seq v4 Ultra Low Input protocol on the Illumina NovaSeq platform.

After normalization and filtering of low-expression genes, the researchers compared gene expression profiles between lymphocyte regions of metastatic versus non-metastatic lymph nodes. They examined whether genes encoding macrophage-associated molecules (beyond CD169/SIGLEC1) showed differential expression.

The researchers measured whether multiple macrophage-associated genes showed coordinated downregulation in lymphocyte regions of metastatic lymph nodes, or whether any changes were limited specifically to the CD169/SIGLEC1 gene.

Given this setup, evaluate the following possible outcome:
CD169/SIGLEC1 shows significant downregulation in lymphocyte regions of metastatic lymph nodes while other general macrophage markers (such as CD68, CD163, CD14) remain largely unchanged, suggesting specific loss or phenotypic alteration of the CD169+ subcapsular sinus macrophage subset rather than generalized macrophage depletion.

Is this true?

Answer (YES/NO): NO